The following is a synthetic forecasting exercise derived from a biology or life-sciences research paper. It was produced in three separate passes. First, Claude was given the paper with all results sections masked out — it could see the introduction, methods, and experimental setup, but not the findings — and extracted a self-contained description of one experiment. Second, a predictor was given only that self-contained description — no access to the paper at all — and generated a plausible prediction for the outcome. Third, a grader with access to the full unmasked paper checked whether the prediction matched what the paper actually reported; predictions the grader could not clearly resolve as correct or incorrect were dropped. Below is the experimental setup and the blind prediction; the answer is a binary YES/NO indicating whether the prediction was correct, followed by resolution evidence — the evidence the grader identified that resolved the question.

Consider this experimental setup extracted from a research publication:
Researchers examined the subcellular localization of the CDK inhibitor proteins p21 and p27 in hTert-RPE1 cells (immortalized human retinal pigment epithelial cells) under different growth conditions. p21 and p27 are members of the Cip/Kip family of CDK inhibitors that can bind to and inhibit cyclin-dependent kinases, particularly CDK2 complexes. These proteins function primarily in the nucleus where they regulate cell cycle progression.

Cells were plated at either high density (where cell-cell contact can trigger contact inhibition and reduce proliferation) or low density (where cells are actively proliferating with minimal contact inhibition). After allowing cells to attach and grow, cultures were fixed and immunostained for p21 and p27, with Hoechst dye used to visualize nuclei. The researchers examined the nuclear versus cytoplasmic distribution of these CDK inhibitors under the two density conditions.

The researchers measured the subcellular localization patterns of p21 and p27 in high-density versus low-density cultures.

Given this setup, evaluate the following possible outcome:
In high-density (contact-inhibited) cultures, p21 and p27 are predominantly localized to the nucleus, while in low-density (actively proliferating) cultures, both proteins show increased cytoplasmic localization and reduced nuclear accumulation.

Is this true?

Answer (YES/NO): NO